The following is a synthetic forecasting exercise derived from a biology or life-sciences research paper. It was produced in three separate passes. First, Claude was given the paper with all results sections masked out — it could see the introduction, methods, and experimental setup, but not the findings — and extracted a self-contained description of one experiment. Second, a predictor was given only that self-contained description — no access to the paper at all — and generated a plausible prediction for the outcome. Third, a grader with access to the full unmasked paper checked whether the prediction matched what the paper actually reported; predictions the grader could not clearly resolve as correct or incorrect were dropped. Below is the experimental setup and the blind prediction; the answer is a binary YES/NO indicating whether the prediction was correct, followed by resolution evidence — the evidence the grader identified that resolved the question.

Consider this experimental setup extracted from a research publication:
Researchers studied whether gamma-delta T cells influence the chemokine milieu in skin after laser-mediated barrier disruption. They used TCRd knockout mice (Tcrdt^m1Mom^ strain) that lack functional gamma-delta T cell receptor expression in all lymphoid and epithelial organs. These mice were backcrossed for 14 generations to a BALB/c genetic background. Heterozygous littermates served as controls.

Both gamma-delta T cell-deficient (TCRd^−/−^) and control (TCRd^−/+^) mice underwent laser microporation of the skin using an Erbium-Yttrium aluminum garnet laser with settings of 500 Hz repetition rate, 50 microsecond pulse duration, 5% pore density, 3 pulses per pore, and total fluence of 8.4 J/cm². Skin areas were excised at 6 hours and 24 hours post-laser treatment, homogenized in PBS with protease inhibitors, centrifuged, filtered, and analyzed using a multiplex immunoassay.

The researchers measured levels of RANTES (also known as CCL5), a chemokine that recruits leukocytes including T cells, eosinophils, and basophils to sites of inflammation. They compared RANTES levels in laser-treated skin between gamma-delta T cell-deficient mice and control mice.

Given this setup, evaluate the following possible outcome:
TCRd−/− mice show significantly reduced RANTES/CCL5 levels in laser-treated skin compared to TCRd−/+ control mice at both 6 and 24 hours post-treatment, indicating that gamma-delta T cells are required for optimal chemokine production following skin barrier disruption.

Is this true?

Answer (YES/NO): NO